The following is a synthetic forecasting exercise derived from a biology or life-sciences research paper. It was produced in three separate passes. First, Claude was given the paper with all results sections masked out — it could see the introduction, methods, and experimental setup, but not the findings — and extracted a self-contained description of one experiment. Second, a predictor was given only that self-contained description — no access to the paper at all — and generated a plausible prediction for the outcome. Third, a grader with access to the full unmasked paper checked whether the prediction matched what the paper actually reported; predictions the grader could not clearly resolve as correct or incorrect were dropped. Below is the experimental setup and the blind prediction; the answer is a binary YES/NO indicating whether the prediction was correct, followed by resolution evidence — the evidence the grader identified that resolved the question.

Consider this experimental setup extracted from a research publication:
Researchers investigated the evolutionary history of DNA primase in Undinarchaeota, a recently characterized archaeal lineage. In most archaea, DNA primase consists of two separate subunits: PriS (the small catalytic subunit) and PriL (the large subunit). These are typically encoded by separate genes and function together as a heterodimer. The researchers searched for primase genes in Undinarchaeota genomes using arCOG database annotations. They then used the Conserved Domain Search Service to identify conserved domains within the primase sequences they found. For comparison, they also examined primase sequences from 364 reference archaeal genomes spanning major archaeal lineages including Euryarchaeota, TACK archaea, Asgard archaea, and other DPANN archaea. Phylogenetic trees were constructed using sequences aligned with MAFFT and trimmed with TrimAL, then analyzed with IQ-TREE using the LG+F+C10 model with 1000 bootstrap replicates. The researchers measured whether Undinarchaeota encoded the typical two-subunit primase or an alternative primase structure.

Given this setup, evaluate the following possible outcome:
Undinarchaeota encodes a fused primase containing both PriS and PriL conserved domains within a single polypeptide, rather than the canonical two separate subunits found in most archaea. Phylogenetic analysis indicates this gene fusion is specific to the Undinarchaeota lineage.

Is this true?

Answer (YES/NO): NO